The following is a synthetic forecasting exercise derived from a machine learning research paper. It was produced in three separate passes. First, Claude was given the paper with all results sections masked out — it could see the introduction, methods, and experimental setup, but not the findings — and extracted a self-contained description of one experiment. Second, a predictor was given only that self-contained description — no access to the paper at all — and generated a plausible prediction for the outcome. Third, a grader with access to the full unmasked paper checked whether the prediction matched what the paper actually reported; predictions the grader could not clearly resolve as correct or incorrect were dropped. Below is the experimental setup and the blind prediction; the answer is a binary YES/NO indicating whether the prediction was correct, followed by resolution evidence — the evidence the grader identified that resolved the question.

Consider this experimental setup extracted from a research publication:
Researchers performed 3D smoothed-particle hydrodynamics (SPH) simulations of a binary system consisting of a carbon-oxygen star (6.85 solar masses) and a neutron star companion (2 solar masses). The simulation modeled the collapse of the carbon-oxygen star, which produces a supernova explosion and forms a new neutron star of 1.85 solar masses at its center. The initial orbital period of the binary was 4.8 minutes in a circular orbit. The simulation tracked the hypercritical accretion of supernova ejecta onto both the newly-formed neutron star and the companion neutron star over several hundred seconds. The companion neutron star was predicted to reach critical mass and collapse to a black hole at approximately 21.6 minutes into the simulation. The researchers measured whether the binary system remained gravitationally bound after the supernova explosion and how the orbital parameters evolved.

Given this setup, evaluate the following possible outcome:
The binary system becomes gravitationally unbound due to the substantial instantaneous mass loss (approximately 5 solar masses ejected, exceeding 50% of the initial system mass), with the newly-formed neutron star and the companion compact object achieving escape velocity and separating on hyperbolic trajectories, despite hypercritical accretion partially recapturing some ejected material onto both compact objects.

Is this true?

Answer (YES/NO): NO